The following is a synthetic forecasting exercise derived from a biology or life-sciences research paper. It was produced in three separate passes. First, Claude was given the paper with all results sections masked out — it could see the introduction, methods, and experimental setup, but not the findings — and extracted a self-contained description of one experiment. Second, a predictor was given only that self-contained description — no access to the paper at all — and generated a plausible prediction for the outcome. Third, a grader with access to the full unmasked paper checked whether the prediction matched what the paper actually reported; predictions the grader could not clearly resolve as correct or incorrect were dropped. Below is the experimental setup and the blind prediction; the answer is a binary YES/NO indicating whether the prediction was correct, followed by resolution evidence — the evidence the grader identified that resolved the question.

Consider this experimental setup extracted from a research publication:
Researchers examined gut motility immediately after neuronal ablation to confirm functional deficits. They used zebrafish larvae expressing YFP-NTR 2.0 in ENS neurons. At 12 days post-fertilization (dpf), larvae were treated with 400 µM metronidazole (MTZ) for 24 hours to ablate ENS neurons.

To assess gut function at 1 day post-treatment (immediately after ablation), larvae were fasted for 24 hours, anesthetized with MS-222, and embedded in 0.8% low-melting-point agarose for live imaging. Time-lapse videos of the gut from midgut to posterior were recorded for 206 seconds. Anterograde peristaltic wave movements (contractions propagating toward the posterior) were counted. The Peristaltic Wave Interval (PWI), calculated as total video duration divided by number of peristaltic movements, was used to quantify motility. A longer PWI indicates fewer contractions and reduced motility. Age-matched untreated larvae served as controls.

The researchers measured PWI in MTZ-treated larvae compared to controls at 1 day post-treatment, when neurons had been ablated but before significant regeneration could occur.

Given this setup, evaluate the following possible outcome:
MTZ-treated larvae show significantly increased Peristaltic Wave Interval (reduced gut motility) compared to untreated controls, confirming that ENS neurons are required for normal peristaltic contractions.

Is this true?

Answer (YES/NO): NO